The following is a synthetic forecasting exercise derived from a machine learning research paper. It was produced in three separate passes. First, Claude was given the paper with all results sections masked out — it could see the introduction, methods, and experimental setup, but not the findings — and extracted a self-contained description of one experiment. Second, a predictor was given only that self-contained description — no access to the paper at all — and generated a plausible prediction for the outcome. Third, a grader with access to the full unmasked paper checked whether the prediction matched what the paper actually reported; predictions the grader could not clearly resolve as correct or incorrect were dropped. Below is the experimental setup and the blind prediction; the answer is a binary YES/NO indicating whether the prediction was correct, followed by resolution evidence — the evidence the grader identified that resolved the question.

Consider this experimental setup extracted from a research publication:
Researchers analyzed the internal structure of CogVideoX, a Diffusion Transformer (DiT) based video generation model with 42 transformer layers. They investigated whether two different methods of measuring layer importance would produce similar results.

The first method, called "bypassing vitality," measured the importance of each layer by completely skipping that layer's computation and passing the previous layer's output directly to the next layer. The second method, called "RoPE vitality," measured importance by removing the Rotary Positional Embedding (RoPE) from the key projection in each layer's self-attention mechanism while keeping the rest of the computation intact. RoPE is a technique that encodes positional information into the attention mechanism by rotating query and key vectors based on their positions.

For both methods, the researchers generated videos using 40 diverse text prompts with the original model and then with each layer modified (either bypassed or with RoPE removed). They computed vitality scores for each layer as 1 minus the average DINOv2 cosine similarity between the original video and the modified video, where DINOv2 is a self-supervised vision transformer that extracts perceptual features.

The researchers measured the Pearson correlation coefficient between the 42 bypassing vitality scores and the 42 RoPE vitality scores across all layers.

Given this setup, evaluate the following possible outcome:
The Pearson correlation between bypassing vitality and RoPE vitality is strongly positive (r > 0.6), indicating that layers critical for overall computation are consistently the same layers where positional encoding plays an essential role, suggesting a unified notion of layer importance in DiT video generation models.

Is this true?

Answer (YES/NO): YES